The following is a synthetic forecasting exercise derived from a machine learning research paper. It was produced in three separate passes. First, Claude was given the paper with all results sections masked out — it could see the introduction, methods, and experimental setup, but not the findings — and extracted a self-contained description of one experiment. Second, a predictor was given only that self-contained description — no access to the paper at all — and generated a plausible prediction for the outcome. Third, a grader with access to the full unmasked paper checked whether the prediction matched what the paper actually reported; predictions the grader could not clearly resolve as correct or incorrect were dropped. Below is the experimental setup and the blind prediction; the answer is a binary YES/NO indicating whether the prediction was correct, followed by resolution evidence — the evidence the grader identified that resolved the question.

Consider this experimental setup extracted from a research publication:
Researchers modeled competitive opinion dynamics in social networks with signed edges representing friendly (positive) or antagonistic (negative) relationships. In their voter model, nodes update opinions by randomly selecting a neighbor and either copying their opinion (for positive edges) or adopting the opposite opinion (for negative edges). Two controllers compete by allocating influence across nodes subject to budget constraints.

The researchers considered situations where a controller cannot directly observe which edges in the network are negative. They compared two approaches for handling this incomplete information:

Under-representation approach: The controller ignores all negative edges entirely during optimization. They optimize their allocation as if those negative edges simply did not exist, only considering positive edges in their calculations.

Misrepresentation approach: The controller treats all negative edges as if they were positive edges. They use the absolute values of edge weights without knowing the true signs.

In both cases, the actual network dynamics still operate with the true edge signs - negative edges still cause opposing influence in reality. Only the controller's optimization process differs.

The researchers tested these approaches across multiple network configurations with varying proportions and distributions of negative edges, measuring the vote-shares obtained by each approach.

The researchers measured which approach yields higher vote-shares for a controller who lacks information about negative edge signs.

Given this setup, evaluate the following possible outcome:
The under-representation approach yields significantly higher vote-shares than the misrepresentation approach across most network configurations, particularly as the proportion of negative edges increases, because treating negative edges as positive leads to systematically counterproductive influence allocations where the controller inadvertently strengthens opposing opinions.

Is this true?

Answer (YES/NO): YES